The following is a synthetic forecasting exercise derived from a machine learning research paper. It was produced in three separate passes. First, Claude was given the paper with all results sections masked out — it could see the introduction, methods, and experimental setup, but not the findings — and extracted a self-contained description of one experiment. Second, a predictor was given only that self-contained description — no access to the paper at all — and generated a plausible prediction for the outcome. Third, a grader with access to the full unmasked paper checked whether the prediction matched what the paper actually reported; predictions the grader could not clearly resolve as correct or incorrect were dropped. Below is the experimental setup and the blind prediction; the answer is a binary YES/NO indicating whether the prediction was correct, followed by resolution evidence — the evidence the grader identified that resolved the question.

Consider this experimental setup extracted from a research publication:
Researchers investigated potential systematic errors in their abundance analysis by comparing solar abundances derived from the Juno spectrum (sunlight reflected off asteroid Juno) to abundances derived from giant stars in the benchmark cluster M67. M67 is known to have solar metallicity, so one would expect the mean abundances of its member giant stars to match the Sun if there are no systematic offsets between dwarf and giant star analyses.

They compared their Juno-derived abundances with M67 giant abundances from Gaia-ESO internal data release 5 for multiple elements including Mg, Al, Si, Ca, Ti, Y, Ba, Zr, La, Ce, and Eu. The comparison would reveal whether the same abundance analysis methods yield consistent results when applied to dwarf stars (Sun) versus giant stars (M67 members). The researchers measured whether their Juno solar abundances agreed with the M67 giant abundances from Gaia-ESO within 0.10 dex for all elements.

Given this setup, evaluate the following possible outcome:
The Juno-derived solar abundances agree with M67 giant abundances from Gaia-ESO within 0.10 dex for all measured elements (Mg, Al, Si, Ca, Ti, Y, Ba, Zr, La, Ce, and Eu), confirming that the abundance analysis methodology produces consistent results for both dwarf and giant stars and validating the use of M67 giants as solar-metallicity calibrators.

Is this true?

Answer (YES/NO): NO